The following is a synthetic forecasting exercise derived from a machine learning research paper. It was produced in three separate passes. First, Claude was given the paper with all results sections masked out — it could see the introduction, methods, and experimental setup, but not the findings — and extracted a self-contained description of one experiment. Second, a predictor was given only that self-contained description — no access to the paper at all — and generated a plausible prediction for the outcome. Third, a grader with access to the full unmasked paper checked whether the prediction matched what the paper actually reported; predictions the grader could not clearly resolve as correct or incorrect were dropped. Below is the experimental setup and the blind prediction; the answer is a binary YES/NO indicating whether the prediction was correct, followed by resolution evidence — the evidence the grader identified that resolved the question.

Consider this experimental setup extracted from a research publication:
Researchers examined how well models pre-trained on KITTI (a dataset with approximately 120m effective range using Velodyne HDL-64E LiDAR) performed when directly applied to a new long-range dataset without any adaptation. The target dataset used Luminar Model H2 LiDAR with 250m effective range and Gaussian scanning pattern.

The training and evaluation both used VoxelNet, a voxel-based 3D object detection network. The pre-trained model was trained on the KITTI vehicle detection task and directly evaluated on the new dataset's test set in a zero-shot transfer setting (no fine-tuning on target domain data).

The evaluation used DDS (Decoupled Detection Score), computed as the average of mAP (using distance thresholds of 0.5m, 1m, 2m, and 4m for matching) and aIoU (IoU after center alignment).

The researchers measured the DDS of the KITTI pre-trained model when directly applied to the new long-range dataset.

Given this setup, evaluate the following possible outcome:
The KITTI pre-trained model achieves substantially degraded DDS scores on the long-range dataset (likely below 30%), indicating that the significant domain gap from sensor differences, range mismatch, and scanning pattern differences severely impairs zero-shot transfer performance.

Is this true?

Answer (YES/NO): NO